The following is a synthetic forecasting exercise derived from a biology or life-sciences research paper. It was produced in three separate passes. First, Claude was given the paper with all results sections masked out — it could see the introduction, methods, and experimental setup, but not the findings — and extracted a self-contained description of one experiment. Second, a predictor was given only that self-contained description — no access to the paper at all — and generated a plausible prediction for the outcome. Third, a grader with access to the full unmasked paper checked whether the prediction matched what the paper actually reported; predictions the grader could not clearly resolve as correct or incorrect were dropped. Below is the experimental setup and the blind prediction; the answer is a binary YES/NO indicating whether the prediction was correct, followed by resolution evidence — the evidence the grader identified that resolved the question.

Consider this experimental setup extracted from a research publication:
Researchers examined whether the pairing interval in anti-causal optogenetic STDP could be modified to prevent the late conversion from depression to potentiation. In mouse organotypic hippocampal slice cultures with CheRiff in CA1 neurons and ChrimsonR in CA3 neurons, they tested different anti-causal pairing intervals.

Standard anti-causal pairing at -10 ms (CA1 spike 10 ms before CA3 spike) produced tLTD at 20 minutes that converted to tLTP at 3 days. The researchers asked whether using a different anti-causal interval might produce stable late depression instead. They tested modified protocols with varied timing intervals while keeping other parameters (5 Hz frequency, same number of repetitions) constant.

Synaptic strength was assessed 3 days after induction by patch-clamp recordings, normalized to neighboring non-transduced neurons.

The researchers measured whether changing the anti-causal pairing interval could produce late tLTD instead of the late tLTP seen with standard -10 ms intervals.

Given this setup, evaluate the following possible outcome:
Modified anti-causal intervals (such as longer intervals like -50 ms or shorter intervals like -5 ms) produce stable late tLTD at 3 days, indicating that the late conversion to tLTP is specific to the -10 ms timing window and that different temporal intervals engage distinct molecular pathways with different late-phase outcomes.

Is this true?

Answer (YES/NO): NO